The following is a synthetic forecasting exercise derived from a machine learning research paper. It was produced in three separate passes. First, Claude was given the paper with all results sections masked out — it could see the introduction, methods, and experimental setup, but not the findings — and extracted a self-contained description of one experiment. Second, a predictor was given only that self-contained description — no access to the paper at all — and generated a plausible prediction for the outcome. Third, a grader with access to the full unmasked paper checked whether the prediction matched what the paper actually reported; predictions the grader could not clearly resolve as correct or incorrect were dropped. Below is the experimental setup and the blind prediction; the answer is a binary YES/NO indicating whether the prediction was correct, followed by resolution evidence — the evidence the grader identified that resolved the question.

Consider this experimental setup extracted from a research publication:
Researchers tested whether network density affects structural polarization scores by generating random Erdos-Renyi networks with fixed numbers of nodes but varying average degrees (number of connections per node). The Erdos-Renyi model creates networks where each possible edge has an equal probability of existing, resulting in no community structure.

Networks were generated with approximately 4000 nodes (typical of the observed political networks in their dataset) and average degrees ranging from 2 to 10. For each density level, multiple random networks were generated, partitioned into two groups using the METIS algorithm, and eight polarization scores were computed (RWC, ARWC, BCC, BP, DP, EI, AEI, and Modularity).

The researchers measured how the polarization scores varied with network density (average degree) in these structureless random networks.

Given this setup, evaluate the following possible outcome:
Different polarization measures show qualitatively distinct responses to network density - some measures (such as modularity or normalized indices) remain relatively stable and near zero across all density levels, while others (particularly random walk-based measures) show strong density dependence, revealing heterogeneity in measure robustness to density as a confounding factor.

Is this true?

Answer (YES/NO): NO